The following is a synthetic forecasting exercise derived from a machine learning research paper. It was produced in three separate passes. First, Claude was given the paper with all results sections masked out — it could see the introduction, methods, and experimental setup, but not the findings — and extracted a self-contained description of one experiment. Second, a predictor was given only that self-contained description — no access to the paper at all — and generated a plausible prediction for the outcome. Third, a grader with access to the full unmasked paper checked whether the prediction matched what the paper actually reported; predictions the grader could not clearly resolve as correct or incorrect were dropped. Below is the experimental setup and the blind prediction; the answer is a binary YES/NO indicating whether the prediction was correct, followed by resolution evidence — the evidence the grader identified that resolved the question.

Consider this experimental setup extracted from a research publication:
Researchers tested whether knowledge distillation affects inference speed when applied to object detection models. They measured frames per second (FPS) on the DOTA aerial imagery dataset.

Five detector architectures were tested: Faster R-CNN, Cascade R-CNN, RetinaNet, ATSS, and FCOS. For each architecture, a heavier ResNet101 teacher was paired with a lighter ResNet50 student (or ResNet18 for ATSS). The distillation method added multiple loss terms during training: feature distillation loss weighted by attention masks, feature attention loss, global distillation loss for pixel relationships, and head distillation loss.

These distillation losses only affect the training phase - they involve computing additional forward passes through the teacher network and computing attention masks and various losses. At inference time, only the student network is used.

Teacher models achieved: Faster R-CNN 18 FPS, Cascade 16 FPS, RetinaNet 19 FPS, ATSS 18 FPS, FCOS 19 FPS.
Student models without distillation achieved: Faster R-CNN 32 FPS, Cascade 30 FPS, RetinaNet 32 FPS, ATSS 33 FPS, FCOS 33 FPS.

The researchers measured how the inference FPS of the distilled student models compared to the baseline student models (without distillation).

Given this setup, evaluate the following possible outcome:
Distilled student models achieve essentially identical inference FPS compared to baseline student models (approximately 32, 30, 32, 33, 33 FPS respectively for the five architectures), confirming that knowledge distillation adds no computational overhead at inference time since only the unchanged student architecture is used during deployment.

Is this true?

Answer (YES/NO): YES